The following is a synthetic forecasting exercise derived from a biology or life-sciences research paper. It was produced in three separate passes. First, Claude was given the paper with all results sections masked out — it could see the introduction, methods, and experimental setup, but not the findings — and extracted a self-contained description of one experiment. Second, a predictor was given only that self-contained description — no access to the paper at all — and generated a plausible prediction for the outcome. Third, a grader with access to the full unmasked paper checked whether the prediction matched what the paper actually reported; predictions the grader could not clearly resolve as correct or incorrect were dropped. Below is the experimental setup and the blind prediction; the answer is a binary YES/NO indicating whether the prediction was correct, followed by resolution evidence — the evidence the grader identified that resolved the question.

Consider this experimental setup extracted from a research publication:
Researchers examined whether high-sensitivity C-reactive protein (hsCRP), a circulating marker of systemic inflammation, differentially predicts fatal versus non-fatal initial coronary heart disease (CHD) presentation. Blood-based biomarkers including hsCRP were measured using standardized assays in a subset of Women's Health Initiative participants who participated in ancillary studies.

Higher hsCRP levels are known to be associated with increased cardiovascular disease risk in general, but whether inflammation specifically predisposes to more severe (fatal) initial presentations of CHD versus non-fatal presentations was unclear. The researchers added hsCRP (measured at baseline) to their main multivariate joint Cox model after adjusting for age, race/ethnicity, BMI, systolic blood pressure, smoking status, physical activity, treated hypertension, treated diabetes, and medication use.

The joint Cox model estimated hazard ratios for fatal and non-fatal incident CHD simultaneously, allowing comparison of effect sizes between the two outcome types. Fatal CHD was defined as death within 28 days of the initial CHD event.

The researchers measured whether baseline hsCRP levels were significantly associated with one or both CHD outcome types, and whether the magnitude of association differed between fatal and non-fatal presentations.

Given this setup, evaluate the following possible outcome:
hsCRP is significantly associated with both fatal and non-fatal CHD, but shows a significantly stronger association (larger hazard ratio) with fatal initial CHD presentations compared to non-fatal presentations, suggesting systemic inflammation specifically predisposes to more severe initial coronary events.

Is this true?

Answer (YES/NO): NO